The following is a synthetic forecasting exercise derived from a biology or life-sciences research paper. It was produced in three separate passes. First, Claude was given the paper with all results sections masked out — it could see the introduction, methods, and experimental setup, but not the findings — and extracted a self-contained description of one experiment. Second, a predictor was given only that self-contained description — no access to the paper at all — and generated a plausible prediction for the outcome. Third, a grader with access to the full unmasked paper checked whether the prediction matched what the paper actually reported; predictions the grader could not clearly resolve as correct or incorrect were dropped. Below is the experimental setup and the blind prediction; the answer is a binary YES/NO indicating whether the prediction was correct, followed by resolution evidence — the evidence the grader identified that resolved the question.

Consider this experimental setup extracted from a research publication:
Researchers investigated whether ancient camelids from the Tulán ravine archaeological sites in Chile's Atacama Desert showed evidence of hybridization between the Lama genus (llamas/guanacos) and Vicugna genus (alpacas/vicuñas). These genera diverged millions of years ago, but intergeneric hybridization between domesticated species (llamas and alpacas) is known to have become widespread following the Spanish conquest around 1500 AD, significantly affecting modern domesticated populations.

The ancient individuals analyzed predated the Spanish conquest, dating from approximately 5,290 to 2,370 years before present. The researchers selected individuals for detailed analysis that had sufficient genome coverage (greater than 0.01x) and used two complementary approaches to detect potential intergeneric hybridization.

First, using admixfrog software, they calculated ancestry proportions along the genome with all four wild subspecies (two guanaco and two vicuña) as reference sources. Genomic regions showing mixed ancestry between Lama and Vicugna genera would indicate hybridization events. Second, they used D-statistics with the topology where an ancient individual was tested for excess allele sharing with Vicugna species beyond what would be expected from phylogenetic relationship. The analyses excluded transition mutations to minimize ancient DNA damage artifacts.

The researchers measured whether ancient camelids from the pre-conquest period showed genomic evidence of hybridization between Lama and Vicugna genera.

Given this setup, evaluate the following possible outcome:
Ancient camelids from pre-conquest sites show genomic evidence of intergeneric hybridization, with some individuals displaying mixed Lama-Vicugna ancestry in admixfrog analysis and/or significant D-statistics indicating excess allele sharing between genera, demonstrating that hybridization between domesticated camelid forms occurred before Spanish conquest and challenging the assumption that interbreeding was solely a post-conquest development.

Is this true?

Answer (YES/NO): NO